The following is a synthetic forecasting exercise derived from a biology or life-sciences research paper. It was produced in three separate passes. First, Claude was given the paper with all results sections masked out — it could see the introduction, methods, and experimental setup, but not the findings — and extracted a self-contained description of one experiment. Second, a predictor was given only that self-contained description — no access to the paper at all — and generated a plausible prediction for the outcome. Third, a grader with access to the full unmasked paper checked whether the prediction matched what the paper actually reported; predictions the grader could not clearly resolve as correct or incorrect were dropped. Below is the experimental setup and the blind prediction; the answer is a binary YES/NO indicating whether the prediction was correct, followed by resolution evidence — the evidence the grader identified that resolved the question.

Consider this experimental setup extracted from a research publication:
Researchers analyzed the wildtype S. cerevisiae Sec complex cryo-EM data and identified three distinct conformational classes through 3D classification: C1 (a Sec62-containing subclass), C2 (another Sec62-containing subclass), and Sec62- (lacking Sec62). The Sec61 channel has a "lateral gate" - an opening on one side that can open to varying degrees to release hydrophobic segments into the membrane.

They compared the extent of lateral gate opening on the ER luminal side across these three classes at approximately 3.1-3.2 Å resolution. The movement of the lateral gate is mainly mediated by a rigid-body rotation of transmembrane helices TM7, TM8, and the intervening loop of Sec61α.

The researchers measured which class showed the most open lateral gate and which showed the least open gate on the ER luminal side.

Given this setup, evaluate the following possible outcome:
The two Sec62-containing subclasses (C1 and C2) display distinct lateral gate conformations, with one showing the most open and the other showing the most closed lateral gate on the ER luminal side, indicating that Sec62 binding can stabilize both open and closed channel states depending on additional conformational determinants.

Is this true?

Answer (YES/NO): NO